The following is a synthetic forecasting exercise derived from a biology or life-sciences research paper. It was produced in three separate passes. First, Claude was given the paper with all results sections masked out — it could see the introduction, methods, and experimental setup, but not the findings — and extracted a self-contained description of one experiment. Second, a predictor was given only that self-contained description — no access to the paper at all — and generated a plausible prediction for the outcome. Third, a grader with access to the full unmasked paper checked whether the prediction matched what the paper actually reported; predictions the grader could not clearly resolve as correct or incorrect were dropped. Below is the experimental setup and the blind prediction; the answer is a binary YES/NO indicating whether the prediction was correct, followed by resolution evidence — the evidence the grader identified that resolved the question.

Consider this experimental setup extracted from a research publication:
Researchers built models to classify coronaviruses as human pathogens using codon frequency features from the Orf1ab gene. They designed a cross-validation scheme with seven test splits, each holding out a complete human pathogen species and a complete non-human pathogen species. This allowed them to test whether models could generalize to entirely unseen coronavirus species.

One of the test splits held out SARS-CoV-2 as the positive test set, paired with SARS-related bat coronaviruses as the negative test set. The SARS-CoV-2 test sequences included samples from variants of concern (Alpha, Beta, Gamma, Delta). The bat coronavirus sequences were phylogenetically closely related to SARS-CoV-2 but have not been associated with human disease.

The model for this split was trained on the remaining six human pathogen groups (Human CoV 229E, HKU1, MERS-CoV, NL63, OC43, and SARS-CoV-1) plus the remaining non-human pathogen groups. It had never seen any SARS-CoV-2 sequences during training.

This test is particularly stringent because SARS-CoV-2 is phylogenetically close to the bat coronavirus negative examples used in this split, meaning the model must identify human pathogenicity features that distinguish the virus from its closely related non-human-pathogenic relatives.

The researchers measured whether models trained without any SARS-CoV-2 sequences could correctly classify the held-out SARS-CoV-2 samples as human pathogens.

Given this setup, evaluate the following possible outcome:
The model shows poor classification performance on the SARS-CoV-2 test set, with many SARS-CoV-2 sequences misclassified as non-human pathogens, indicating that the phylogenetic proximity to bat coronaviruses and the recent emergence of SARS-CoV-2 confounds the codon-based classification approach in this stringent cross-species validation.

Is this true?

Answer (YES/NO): NO